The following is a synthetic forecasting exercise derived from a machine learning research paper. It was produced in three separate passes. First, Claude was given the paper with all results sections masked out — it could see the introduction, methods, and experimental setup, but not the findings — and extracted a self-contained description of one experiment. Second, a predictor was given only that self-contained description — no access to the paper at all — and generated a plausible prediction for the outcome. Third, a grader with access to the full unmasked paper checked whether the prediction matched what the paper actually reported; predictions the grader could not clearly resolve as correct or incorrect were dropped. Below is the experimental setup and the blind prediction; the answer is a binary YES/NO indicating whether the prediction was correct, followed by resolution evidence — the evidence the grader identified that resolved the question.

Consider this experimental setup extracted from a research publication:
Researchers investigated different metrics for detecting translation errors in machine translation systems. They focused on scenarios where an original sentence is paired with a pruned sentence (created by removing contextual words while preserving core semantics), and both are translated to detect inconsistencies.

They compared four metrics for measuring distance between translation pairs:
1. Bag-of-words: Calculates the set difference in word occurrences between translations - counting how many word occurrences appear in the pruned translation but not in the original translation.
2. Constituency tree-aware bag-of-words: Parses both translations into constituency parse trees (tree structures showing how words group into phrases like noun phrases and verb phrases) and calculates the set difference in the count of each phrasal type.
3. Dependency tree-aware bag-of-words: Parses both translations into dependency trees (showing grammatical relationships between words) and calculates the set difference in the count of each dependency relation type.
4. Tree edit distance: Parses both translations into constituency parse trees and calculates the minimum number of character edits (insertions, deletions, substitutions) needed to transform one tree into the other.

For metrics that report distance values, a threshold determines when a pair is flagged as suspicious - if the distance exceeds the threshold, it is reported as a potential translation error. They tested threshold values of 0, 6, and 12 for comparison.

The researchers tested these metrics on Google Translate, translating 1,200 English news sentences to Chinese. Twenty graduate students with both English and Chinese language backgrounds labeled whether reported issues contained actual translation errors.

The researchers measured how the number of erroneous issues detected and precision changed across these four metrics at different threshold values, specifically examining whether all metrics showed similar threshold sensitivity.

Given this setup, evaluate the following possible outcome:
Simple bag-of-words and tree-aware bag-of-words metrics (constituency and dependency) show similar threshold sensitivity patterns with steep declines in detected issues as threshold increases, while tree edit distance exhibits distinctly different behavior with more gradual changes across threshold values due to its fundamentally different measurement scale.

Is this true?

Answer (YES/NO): NO